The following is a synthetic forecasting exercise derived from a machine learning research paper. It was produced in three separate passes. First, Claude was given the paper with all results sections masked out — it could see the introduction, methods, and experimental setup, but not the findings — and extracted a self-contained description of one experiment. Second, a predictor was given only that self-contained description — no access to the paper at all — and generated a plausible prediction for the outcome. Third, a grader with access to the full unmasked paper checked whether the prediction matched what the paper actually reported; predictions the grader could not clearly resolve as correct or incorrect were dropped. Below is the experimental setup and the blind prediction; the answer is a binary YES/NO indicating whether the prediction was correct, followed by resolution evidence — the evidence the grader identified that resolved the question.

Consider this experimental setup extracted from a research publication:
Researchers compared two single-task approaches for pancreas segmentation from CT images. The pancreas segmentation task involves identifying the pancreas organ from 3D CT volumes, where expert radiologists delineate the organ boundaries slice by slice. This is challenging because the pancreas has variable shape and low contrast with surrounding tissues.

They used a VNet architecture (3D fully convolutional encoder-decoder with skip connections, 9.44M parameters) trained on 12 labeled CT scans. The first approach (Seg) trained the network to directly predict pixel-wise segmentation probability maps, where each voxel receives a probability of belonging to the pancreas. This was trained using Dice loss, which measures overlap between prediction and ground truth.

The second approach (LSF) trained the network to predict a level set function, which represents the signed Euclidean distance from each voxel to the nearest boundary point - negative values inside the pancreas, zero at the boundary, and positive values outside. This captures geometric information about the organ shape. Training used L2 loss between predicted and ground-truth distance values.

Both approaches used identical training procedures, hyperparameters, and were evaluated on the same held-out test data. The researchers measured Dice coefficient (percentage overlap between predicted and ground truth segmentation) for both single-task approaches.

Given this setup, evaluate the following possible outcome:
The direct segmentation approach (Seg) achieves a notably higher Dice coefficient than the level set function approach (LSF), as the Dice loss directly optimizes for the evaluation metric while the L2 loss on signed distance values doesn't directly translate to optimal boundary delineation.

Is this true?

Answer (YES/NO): NO